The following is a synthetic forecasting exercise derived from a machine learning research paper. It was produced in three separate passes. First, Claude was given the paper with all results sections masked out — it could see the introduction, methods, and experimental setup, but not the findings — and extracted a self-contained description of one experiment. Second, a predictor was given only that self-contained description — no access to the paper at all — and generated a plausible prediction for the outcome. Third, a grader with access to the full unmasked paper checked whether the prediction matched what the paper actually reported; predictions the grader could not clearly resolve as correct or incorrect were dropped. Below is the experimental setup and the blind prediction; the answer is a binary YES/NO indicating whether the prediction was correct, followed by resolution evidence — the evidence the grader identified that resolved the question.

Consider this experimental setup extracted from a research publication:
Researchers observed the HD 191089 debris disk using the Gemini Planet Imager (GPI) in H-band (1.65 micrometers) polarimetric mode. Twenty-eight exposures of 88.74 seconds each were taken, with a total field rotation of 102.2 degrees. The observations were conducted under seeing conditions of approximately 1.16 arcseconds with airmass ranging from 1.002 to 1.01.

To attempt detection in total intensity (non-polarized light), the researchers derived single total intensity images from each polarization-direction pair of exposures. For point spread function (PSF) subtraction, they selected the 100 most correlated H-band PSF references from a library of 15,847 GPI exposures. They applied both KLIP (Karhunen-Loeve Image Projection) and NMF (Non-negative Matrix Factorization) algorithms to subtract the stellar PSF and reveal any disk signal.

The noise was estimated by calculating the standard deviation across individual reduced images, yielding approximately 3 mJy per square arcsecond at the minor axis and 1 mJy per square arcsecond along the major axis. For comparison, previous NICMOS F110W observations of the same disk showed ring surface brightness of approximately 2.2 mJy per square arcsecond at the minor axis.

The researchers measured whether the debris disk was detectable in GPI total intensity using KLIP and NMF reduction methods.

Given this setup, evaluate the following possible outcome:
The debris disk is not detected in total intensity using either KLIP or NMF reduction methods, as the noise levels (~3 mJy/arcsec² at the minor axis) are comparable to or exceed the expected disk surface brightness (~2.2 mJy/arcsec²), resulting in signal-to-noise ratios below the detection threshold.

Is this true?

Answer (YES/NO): YES